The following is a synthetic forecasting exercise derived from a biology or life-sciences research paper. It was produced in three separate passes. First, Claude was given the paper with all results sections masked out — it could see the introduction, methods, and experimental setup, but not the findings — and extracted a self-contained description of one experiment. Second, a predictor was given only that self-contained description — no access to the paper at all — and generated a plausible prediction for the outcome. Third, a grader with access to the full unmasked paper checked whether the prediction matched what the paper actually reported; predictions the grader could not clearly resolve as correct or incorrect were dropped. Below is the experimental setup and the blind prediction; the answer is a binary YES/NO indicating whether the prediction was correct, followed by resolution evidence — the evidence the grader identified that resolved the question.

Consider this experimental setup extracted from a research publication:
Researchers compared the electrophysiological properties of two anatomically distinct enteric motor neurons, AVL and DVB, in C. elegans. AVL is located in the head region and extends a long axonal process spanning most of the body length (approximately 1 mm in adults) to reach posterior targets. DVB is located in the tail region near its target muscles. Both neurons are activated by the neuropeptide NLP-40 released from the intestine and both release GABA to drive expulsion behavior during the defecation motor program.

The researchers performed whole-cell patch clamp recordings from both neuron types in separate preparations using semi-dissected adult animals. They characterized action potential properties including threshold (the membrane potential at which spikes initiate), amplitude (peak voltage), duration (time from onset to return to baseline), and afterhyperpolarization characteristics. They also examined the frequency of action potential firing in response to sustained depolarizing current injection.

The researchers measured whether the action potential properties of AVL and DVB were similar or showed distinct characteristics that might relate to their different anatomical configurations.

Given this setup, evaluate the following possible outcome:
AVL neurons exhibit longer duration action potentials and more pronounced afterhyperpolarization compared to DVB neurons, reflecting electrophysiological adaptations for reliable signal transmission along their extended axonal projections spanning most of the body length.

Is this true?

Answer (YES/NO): NO